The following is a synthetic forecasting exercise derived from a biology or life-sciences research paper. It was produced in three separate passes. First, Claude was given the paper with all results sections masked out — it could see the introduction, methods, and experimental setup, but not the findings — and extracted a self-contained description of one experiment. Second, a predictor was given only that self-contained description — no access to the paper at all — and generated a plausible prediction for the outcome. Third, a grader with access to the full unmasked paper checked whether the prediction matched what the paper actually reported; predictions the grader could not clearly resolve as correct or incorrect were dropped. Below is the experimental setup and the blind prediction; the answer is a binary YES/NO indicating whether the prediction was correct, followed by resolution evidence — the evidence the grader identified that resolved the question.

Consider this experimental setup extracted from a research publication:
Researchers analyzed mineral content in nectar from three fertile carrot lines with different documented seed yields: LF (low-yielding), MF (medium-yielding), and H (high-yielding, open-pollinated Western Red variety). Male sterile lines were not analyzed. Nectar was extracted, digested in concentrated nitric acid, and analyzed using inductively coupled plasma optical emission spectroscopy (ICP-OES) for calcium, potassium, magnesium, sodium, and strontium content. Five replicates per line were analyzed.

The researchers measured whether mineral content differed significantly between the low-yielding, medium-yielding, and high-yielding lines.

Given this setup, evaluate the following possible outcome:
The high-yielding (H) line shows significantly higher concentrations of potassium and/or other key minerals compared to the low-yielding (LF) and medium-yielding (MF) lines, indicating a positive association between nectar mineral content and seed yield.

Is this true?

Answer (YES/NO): NO